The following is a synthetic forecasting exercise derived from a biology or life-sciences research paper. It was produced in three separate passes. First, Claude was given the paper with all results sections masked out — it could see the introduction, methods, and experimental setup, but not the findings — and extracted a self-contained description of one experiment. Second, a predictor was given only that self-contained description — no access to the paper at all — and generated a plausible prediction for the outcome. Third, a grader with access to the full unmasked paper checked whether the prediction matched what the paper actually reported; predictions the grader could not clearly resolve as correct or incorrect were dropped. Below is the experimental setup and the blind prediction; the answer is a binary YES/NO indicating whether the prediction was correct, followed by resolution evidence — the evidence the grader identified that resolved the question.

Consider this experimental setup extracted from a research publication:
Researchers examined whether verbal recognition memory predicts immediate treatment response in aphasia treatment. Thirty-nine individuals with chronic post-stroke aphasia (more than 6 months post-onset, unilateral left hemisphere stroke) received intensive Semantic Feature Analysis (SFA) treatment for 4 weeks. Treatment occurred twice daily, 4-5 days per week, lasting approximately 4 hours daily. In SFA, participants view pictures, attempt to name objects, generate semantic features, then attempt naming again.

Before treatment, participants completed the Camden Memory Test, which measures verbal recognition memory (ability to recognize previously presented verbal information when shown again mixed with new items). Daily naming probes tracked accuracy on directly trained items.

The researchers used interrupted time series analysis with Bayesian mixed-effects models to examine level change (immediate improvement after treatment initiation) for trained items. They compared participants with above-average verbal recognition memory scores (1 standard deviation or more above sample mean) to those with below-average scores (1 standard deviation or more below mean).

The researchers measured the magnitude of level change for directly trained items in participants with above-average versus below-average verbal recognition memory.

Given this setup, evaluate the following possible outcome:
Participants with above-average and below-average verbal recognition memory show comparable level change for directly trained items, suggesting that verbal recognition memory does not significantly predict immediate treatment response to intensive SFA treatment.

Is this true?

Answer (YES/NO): NO